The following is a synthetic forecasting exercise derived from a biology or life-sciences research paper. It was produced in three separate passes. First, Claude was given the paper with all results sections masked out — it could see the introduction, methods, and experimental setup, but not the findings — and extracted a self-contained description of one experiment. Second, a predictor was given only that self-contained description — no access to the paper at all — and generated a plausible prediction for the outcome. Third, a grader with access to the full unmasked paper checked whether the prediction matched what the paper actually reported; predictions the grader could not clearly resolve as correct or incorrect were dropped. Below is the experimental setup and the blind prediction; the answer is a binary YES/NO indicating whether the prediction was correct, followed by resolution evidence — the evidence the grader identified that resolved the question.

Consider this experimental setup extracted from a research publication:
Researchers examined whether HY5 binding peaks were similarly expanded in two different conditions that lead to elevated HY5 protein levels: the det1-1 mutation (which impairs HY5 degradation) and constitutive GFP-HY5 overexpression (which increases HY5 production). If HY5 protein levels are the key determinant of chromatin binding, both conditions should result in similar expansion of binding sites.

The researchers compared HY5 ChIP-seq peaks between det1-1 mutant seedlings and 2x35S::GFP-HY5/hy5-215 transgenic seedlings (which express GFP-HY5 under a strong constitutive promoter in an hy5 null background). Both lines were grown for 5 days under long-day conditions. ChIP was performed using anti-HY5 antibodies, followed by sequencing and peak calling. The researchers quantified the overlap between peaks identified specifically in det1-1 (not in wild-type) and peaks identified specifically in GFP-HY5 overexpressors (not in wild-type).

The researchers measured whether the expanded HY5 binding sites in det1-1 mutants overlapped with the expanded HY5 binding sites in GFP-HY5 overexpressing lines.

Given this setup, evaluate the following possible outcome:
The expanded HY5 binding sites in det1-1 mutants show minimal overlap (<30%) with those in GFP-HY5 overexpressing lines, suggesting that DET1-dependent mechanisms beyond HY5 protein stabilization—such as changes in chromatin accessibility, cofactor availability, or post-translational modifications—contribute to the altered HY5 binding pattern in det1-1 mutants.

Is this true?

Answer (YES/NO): NO